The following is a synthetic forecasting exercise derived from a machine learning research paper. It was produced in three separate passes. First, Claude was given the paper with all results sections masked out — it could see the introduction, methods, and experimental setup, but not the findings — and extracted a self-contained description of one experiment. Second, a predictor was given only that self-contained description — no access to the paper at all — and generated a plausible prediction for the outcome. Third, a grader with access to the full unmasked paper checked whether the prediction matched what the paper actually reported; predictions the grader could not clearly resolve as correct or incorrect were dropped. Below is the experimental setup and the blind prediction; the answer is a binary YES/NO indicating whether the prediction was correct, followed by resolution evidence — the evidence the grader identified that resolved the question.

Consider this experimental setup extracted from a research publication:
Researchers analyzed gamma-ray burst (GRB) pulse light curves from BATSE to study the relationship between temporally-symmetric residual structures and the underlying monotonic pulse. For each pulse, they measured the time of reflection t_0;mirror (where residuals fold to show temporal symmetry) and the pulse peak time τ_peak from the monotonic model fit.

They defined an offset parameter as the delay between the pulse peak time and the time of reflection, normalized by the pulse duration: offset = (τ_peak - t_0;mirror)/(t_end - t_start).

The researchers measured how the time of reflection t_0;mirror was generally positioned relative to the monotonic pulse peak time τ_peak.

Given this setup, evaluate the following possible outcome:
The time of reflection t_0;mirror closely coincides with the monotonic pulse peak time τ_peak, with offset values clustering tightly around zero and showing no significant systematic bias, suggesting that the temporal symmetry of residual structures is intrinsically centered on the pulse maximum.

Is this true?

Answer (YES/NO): NO